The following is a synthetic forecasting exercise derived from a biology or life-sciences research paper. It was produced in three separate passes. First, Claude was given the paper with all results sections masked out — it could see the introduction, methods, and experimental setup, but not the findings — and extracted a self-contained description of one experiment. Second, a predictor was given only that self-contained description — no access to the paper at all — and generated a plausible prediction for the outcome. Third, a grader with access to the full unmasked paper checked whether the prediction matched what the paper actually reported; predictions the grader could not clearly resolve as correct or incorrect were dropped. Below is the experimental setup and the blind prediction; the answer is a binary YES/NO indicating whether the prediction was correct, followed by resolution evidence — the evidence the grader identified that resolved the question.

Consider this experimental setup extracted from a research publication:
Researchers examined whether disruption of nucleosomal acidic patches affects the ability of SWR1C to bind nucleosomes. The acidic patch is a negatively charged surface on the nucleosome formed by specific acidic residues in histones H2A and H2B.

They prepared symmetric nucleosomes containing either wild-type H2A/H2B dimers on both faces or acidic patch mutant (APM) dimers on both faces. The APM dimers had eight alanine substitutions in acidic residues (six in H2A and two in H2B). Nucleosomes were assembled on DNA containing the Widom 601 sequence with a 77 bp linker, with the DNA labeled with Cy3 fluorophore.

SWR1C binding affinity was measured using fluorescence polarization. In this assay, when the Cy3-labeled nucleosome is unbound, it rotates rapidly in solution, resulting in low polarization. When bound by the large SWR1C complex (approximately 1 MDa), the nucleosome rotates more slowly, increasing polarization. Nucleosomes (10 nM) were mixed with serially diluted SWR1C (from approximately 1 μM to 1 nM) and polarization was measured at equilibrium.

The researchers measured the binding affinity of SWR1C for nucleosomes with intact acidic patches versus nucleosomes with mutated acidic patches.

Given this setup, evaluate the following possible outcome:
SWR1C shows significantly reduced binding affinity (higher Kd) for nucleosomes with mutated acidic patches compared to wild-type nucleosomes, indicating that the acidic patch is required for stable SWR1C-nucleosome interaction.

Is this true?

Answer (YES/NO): YES